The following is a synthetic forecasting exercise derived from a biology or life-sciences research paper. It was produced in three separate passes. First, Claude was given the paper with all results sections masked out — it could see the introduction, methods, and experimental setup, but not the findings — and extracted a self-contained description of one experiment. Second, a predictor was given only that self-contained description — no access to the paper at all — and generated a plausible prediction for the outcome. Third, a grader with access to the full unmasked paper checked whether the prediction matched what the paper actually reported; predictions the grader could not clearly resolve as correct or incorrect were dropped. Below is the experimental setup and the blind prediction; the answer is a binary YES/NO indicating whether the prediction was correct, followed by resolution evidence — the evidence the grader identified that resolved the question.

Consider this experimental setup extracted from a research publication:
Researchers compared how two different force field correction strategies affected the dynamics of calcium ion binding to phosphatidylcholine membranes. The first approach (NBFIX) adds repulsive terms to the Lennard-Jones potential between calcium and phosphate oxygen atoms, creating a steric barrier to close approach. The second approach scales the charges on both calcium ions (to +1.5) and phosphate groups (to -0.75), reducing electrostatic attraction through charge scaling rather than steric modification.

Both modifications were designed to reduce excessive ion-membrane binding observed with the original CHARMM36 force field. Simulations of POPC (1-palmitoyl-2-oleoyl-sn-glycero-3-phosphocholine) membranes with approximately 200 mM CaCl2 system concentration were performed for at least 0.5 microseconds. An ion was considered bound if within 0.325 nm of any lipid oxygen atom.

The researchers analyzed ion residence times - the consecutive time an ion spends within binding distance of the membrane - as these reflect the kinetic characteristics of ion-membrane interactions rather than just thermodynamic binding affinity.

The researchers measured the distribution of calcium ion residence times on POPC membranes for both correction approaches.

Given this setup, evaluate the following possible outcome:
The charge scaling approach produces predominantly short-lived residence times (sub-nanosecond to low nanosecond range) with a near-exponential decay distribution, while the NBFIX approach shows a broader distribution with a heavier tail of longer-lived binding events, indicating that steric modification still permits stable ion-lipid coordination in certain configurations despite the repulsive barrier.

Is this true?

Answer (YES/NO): NO